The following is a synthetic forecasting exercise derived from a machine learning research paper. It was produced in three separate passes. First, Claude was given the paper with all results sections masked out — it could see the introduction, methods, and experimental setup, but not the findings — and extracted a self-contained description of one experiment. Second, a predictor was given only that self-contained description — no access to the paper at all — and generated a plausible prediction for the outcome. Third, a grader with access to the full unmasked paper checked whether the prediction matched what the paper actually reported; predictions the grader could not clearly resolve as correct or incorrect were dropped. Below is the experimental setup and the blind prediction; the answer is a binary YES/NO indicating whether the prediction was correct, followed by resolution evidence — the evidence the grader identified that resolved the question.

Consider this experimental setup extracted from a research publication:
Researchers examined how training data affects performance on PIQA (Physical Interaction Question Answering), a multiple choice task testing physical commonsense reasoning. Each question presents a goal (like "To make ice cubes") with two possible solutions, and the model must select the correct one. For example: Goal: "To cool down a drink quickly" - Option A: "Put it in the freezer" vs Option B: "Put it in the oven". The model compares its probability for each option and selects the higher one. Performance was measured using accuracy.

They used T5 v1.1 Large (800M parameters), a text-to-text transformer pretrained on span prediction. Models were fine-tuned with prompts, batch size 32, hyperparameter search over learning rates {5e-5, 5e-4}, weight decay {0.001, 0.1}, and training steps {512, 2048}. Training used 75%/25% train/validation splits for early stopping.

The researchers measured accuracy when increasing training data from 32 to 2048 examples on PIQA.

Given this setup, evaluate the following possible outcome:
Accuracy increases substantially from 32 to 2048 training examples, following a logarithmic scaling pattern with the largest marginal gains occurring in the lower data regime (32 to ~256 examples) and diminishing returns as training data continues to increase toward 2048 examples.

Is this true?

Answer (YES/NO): NO